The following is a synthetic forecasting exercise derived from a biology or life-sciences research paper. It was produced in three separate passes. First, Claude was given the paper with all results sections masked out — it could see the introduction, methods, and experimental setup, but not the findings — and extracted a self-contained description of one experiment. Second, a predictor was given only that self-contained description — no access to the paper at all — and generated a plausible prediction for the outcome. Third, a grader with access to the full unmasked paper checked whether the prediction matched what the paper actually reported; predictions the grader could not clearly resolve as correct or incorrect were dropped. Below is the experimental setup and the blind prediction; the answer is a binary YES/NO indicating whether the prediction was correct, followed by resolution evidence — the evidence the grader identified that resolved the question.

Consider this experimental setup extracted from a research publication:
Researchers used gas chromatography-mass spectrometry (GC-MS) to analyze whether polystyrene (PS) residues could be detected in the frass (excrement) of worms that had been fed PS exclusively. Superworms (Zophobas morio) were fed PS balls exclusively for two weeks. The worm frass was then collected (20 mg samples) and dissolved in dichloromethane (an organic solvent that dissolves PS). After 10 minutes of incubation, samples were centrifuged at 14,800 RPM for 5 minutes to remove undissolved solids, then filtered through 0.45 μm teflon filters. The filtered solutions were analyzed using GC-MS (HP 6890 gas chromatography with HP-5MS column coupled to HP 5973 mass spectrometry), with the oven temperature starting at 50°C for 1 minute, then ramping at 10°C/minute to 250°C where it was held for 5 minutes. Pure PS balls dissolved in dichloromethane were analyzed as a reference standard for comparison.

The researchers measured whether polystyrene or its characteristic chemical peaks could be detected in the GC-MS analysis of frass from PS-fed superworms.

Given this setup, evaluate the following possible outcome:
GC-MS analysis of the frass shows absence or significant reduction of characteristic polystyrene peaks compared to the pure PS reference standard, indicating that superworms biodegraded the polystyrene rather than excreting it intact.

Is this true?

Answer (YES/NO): YES